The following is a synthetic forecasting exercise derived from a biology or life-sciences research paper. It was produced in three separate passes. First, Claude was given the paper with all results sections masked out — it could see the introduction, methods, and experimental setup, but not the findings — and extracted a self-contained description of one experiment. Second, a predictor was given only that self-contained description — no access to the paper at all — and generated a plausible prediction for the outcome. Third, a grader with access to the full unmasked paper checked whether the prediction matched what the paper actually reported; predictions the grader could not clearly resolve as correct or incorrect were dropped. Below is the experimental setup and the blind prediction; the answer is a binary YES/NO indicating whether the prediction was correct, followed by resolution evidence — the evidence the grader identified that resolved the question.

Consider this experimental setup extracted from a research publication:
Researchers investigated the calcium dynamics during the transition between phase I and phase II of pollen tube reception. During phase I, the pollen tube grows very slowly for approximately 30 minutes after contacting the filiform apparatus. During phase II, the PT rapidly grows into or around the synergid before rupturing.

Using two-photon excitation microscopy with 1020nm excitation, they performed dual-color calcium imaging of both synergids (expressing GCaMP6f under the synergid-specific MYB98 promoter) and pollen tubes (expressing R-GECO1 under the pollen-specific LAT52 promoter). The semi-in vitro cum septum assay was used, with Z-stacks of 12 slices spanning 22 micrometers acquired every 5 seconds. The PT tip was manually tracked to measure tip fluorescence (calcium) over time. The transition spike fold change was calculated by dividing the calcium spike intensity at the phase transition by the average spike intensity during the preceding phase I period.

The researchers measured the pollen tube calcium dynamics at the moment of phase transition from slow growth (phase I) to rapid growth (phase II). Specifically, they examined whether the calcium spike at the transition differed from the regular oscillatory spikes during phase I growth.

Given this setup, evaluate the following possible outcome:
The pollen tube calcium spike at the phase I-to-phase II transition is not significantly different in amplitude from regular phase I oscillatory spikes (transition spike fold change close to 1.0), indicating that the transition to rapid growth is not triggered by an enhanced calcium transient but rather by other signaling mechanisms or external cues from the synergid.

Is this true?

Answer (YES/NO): NO